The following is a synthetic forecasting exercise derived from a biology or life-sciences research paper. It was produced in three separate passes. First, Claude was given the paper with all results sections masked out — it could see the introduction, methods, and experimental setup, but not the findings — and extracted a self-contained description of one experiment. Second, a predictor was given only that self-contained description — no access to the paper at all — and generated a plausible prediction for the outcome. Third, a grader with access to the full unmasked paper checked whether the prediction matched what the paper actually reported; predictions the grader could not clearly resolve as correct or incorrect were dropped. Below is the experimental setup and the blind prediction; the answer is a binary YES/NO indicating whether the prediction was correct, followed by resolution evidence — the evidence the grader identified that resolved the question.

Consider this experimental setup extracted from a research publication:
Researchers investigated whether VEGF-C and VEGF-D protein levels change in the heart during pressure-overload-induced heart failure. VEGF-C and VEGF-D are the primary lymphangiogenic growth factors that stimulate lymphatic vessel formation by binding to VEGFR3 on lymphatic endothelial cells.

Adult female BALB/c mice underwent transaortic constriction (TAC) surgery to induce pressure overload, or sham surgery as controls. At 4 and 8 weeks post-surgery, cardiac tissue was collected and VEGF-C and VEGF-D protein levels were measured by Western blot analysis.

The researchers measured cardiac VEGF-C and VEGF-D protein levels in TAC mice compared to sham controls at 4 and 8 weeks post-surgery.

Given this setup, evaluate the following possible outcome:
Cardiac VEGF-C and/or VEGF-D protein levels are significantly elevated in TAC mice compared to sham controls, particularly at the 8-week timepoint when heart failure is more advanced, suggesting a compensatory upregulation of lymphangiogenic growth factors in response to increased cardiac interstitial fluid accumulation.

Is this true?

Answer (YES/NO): NO